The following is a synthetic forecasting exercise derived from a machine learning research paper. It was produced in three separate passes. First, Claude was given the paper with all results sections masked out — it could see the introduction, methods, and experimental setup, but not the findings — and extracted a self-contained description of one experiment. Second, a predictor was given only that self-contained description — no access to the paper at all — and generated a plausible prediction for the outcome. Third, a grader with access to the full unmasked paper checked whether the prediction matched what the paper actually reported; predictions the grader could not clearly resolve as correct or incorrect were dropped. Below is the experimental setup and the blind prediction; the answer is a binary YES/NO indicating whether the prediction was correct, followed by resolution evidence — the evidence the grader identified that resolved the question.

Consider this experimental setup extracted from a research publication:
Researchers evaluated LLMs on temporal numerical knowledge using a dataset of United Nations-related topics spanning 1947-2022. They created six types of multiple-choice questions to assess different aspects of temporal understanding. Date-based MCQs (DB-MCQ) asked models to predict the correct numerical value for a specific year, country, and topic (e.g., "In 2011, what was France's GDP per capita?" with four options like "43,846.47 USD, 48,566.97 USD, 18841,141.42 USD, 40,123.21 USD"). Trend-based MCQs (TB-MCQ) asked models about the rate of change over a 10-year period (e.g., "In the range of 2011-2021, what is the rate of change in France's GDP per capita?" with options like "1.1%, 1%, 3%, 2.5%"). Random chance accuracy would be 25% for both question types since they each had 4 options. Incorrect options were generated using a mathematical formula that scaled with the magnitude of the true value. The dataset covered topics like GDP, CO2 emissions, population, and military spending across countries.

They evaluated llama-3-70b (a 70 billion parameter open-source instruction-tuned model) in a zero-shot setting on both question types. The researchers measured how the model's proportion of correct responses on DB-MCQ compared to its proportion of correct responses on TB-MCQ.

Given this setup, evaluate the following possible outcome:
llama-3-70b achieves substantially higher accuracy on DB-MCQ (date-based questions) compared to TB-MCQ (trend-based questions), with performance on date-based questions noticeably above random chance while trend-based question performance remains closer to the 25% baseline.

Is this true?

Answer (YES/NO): NO